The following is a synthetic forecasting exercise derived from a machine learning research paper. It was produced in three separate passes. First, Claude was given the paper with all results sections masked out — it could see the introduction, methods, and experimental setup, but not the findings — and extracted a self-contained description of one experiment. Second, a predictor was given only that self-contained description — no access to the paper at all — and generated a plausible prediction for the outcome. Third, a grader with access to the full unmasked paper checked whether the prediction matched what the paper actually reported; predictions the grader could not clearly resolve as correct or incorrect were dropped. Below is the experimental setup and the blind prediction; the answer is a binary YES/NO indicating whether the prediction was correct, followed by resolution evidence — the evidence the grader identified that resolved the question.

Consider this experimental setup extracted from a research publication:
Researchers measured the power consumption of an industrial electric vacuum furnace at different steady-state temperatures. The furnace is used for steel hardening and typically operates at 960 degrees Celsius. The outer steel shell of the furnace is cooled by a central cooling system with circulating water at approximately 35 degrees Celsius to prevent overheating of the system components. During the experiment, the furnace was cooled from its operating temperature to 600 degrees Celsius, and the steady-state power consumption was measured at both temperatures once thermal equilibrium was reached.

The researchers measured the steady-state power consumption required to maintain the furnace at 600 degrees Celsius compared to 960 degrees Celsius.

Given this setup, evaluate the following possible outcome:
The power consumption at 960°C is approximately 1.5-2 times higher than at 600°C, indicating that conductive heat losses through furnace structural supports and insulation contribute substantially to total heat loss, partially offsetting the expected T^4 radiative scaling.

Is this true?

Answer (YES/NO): NO